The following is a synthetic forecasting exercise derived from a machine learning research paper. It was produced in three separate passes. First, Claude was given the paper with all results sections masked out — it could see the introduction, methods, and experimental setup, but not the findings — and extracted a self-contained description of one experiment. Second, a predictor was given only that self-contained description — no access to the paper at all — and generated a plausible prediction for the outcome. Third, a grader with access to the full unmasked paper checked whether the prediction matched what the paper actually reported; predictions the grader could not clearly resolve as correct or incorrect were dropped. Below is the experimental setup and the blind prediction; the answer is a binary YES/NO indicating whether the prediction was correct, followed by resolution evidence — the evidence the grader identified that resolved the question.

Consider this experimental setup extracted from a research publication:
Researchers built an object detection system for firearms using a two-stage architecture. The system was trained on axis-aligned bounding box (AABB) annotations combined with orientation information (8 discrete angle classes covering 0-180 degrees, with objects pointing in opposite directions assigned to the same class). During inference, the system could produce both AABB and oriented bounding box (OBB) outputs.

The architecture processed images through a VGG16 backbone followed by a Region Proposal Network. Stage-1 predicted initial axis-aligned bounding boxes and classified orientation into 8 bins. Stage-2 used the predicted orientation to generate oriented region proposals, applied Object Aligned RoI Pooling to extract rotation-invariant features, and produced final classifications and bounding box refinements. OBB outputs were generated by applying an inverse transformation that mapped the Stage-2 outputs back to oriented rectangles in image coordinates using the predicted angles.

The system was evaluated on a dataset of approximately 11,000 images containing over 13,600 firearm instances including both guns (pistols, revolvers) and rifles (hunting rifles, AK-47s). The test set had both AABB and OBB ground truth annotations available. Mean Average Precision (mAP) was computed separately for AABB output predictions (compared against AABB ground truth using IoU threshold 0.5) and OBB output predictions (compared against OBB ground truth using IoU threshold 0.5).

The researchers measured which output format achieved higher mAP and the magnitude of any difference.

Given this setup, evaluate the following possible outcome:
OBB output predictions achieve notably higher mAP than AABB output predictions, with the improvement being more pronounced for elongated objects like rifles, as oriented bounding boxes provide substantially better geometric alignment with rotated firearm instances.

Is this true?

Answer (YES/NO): NO